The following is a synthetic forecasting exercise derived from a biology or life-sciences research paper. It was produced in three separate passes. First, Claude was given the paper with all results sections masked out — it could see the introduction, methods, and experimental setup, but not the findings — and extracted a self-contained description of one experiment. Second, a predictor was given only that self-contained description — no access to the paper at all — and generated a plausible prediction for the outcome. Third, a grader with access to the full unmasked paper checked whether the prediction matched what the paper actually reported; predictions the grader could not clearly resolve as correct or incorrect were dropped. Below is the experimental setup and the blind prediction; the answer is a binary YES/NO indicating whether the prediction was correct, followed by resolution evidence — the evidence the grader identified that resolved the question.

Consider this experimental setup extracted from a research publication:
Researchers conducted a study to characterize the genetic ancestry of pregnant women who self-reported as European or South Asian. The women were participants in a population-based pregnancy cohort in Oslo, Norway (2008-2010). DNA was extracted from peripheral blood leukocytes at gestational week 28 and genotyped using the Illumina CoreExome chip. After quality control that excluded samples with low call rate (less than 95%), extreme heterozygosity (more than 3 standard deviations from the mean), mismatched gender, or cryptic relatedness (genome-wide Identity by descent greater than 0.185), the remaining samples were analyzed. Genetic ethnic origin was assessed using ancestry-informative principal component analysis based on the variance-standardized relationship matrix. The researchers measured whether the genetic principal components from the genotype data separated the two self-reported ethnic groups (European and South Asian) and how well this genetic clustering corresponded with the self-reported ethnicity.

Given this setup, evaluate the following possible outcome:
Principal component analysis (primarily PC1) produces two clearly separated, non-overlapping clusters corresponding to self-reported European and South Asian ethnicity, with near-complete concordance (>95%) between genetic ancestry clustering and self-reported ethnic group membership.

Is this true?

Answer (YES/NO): YES